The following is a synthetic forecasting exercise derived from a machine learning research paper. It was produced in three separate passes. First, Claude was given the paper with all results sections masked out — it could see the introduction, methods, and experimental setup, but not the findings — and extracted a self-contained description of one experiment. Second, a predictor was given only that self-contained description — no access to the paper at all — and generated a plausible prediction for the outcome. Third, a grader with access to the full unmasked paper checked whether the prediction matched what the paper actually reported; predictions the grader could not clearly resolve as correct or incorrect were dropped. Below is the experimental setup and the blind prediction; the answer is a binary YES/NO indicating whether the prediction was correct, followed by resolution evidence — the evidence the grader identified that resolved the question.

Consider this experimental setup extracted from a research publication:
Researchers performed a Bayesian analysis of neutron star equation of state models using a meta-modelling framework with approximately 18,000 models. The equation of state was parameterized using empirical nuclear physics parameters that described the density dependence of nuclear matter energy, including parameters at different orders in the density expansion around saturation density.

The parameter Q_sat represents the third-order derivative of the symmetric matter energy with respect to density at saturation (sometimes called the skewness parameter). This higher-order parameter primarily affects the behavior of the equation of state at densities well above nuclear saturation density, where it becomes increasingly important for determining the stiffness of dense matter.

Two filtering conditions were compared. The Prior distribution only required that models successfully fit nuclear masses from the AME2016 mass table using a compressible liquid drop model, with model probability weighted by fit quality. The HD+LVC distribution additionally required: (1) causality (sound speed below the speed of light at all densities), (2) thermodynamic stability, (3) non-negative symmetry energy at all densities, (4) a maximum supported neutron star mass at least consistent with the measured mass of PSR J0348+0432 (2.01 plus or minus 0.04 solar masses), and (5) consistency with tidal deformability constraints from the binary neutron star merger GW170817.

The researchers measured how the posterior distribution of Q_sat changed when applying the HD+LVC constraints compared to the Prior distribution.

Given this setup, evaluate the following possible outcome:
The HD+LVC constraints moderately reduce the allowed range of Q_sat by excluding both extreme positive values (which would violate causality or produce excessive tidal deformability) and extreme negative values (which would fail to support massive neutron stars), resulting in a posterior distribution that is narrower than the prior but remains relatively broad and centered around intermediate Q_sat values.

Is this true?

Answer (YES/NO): NO